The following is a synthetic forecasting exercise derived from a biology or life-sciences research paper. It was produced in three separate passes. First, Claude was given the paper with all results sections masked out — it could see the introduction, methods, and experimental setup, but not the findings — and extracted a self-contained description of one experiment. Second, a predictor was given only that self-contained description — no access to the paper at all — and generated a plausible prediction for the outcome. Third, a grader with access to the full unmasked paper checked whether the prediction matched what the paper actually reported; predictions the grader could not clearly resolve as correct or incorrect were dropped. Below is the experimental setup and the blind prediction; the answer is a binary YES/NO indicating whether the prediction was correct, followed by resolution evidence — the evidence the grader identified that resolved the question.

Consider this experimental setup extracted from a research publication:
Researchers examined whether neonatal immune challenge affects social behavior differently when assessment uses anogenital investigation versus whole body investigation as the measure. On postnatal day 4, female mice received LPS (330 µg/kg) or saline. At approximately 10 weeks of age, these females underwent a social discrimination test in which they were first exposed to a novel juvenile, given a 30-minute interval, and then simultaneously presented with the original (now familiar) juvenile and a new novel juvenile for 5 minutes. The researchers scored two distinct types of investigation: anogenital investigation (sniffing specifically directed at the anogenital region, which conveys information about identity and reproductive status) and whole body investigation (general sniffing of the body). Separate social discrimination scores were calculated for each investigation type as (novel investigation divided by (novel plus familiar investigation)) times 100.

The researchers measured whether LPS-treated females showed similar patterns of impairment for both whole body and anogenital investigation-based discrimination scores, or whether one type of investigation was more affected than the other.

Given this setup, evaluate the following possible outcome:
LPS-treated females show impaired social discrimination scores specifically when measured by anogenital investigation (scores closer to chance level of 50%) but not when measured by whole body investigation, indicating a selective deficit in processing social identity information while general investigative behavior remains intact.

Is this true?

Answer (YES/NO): NO